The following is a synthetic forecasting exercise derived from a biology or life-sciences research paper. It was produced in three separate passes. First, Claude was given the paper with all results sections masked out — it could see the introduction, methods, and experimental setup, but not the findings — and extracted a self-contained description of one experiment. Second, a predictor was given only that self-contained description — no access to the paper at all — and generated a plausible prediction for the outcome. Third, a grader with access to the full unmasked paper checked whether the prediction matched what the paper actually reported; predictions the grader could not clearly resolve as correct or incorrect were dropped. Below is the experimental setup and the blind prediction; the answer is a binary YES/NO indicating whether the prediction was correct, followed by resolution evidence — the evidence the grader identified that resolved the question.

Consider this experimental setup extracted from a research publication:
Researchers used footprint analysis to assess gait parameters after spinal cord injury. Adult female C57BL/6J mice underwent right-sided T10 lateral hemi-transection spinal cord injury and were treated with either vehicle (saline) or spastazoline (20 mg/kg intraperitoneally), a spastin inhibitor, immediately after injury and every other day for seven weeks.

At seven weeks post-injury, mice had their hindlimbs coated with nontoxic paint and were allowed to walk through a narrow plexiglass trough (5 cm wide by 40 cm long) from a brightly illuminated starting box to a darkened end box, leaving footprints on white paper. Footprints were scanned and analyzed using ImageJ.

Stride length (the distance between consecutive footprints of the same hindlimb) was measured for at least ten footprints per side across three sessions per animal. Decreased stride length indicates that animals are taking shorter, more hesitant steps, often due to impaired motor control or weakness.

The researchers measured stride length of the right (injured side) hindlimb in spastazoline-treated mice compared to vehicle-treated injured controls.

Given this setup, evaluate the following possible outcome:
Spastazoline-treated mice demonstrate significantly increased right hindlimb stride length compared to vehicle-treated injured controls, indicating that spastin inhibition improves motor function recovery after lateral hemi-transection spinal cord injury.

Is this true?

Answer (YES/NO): NO